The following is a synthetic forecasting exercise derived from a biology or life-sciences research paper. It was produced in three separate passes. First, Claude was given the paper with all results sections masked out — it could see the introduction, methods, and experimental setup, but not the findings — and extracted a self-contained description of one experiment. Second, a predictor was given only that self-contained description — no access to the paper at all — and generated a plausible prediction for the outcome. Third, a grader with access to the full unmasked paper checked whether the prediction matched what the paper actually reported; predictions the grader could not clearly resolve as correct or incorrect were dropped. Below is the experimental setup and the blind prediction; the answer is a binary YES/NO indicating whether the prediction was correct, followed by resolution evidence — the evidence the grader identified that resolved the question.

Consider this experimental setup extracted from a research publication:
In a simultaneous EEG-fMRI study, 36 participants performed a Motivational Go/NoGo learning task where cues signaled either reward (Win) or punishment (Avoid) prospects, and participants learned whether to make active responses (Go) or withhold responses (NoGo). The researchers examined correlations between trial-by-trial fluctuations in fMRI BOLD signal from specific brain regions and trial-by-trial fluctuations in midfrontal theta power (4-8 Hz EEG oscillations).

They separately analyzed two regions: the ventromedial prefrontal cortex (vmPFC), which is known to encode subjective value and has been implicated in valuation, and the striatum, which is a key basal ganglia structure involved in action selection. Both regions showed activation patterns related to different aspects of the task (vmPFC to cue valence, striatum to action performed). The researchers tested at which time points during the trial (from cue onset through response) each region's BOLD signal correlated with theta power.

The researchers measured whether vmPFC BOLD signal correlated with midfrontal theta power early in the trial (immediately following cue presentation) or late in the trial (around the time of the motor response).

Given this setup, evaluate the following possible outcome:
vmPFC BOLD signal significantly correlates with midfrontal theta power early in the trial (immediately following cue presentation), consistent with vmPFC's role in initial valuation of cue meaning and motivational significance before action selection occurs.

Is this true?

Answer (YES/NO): YES